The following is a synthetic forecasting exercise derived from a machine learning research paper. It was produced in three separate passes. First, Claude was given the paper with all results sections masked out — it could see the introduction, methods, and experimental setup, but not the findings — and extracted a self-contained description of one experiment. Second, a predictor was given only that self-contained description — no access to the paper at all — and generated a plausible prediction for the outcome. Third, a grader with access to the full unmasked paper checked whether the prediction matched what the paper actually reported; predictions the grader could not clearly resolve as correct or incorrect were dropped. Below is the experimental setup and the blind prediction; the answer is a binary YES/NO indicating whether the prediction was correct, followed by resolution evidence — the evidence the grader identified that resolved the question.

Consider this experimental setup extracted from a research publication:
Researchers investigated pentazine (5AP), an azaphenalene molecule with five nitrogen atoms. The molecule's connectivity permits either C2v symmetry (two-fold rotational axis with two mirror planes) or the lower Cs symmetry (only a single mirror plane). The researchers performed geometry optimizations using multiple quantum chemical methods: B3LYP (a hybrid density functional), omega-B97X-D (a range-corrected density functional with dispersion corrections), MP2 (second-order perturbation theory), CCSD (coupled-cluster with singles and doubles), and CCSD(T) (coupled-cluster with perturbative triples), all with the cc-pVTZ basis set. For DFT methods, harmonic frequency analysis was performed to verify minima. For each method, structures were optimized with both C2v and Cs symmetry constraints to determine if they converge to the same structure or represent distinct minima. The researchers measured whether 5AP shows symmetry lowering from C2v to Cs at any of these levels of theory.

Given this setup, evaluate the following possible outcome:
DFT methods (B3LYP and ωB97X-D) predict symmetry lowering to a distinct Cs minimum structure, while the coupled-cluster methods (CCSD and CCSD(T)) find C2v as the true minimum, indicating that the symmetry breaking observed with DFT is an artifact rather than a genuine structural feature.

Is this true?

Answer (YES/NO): NO